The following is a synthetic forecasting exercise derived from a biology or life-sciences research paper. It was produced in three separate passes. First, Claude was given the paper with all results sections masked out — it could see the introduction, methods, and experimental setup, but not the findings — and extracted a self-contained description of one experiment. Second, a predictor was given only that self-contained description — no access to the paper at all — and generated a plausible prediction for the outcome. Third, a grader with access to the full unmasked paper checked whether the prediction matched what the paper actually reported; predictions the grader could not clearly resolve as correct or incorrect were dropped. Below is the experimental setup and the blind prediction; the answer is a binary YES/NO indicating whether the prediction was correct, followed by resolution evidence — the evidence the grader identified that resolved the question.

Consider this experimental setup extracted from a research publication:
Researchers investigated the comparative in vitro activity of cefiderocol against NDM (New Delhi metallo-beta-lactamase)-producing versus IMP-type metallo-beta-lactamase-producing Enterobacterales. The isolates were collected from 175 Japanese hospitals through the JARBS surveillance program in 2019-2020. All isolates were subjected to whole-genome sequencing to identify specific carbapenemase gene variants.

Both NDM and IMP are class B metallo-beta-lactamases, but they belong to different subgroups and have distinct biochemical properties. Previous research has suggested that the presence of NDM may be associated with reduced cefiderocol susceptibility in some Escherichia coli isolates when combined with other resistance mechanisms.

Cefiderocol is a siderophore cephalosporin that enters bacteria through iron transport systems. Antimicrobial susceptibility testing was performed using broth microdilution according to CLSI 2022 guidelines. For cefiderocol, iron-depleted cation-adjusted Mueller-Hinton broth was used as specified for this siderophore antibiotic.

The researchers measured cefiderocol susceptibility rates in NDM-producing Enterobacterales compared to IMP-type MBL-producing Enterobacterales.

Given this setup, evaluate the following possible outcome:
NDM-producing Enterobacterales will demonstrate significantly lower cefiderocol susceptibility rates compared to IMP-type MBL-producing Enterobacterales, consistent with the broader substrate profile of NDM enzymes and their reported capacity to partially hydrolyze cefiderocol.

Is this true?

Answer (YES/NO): NO